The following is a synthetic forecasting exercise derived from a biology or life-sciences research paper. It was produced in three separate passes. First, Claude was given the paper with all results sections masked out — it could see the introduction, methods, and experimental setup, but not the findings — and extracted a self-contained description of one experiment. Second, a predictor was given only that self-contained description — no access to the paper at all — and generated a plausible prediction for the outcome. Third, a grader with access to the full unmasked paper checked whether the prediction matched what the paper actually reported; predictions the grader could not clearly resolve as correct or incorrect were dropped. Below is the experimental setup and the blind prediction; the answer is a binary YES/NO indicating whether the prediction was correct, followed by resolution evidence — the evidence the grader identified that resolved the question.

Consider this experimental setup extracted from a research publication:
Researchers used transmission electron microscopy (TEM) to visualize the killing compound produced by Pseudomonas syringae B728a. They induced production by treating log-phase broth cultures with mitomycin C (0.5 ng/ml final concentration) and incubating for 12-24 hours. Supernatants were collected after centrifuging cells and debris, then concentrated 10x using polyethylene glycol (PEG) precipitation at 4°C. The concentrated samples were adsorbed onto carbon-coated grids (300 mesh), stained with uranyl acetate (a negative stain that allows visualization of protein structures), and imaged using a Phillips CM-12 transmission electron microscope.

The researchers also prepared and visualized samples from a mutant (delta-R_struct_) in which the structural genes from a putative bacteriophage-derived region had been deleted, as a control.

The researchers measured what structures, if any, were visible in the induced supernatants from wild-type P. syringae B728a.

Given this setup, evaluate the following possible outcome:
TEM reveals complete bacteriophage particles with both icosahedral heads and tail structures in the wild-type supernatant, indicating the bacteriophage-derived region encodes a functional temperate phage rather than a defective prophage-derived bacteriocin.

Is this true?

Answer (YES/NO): NO